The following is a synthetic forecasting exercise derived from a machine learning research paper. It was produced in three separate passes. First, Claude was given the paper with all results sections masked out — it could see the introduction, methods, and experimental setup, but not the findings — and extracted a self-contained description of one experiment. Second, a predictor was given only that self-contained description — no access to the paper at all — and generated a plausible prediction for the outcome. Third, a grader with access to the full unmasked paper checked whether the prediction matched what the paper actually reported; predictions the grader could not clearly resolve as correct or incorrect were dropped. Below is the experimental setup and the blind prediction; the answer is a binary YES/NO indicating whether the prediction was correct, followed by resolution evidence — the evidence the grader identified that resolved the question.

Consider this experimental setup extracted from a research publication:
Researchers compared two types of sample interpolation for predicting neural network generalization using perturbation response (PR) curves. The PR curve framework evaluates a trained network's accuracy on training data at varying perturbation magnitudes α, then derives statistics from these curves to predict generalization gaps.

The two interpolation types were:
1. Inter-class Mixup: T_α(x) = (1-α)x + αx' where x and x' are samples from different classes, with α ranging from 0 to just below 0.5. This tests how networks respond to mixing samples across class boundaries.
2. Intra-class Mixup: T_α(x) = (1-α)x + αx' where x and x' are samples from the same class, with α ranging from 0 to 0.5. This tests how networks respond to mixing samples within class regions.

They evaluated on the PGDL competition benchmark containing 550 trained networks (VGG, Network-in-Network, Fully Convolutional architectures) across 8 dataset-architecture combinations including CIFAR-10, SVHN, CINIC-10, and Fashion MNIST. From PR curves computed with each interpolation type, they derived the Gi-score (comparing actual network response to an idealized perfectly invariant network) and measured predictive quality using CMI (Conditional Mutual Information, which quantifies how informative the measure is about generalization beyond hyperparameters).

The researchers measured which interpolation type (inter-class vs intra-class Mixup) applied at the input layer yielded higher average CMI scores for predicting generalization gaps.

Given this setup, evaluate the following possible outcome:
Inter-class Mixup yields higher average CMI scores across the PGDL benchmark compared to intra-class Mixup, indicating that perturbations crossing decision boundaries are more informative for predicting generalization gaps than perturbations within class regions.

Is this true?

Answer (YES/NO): NO